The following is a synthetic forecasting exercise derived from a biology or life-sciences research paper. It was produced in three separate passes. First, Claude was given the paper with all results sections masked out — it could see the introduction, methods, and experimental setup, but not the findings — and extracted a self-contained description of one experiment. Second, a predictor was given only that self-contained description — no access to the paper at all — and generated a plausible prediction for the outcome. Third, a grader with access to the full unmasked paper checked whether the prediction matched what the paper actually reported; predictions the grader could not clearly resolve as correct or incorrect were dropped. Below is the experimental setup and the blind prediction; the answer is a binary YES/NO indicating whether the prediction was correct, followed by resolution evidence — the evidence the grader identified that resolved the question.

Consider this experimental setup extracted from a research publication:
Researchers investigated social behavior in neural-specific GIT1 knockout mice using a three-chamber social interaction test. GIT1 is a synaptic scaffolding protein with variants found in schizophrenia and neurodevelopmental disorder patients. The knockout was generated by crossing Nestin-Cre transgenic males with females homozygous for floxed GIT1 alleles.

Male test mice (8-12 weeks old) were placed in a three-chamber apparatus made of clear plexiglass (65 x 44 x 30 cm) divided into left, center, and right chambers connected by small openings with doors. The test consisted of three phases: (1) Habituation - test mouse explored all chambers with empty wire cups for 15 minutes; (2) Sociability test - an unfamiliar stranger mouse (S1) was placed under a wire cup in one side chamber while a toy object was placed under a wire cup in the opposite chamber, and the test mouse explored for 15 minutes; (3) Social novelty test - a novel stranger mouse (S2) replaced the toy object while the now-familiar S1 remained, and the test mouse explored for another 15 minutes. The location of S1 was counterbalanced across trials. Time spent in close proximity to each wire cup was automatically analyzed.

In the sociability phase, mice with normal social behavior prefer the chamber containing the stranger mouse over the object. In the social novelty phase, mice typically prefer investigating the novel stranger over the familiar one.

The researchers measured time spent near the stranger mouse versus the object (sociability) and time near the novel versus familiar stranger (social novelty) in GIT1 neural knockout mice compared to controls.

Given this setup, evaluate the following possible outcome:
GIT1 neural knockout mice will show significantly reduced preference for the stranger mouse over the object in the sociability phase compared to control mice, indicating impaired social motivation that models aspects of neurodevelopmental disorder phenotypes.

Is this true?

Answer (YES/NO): NO